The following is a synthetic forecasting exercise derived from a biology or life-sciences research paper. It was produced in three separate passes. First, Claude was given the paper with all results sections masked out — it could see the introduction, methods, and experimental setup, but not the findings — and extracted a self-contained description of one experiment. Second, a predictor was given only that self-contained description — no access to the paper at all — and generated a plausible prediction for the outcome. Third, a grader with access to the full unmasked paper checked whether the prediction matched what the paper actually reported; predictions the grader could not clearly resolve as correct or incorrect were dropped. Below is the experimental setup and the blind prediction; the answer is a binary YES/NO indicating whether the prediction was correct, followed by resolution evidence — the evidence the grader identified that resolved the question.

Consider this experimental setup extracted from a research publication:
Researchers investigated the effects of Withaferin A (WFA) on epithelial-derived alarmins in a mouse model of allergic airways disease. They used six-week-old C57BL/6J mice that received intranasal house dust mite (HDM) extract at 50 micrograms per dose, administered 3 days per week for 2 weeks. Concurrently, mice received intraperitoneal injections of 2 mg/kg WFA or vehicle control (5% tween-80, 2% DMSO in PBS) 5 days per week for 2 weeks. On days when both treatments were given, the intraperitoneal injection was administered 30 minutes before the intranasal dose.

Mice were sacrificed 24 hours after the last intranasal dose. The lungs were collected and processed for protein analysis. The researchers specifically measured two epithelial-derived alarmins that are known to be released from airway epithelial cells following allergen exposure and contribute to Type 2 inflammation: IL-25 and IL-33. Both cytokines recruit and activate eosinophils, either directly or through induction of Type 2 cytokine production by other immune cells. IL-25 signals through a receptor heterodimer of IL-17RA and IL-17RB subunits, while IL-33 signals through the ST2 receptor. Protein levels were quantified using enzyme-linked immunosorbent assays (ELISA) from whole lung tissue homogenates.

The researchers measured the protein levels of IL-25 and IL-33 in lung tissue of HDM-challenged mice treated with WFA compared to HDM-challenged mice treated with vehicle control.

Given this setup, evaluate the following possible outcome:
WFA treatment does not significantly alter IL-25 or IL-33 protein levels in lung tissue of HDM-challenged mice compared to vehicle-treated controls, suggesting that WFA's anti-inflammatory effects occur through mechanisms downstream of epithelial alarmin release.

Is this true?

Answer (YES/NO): NO